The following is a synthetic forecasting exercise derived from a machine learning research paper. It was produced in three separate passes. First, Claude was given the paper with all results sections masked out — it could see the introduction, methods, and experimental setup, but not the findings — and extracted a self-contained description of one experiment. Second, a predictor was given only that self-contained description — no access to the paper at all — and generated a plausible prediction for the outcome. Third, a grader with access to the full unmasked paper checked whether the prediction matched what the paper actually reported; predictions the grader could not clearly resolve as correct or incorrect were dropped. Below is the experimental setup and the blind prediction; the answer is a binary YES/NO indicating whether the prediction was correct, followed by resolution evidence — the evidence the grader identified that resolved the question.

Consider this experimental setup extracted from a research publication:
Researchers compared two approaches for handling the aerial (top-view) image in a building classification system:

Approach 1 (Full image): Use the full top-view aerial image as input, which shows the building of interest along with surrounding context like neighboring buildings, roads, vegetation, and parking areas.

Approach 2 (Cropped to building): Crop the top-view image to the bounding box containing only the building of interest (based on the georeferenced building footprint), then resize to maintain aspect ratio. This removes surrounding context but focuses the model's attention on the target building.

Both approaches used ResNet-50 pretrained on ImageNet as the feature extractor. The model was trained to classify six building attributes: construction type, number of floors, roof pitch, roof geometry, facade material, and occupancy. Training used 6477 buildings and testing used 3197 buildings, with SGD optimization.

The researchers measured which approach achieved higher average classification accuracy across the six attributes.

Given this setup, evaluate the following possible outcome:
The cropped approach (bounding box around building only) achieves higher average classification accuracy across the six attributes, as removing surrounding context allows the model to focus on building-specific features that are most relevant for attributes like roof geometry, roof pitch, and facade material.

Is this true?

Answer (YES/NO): YES